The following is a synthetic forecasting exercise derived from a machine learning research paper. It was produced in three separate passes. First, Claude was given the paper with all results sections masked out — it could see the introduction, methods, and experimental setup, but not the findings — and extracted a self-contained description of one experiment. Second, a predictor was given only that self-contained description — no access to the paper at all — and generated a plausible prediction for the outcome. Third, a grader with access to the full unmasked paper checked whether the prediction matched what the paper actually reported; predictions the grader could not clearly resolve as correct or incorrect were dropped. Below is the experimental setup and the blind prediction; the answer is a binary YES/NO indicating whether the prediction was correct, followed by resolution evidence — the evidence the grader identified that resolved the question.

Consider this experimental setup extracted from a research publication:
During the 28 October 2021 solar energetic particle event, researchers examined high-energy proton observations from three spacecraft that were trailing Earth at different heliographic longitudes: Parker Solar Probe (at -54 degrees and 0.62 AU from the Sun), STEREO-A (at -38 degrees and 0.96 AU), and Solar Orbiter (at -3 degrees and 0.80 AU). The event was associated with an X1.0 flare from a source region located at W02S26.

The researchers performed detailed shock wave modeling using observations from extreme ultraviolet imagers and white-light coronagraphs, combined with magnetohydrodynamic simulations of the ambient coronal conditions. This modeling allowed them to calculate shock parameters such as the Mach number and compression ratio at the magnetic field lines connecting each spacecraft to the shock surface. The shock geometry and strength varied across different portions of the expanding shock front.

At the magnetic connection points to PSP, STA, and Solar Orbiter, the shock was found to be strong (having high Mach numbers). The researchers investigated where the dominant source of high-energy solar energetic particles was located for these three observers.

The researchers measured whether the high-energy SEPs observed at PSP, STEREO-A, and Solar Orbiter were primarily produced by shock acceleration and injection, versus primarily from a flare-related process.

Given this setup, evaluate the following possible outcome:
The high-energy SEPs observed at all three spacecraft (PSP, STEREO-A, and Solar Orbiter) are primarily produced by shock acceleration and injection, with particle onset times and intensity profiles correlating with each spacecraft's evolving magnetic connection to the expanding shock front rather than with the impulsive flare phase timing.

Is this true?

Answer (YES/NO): YES